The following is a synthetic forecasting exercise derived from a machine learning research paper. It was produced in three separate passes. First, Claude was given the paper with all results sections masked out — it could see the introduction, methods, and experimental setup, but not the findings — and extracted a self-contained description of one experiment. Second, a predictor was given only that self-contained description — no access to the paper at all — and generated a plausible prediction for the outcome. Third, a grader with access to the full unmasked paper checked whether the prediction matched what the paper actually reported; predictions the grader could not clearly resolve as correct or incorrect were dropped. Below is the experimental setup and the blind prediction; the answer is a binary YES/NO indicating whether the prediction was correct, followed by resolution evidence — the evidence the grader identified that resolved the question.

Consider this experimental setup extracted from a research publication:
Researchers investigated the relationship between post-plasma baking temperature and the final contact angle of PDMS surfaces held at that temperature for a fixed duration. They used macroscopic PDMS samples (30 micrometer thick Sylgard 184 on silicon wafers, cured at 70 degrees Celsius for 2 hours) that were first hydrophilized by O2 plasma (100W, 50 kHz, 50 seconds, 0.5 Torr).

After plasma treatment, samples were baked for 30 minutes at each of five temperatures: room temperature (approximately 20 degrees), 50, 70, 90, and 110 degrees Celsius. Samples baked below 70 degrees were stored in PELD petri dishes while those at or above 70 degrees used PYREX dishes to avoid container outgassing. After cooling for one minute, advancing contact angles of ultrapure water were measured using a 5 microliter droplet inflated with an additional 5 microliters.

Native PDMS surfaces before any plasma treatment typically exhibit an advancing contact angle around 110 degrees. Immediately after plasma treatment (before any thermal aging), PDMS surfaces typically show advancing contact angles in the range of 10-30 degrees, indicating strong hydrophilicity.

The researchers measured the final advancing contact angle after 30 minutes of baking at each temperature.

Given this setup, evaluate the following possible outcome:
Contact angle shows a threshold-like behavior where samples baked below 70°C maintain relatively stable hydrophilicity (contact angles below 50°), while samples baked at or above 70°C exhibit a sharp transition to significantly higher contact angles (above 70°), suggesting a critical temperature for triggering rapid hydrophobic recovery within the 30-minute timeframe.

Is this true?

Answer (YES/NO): NO